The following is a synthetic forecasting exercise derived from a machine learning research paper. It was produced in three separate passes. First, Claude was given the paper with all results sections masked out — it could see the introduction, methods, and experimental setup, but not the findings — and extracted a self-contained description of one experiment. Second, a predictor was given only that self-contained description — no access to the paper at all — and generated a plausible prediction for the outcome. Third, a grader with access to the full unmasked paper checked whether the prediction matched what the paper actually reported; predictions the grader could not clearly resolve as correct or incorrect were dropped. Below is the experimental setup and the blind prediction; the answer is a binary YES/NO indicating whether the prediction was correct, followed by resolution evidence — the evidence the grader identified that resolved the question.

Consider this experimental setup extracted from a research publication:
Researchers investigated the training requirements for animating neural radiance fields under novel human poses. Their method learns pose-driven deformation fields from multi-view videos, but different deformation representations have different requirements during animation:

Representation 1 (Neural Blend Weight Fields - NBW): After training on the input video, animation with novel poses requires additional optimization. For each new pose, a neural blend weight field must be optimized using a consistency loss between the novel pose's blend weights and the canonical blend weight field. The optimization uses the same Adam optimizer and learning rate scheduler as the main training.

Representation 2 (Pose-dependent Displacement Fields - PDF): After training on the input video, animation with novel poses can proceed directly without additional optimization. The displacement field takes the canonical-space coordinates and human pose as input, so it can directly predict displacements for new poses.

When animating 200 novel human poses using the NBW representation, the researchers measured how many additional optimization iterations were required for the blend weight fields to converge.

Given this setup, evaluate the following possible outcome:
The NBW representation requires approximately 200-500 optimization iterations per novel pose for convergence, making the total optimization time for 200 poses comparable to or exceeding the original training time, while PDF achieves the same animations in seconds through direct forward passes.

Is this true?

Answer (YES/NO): NO